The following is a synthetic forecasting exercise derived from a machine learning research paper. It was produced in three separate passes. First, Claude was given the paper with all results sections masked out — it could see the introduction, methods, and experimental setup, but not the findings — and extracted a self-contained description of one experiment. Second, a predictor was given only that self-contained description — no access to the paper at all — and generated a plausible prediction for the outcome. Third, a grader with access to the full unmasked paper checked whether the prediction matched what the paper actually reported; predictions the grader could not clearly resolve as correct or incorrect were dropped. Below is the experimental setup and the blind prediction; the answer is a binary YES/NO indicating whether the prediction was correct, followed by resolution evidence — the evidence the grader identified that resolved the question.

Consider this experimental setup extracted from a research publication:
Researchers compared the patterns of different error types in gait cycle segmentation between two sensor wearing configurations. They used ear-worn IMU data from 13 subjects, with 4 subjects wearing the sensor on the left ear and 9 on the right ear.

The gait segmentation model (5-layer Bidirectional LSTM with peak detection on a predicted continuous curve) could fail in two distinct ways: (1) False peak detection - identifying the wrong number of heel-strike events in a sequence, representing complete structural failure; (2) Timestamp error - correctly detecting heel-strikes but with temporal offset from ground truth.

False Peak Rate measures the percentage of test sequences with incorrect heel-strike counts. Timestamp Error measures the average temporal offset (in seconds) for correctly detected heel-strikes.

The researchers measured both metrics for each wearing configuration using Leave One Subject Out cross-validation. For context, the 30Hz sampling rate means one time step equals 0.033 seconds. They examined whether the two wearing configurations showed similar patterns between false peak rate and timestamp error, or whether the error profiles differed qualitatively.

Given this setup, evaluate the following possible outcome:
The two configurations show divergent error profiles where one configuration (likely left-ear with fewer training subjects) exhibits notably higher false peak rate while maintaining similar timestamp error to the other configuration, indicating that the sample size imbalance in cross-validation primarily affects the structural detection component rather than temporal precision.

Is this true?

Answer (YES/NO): NO